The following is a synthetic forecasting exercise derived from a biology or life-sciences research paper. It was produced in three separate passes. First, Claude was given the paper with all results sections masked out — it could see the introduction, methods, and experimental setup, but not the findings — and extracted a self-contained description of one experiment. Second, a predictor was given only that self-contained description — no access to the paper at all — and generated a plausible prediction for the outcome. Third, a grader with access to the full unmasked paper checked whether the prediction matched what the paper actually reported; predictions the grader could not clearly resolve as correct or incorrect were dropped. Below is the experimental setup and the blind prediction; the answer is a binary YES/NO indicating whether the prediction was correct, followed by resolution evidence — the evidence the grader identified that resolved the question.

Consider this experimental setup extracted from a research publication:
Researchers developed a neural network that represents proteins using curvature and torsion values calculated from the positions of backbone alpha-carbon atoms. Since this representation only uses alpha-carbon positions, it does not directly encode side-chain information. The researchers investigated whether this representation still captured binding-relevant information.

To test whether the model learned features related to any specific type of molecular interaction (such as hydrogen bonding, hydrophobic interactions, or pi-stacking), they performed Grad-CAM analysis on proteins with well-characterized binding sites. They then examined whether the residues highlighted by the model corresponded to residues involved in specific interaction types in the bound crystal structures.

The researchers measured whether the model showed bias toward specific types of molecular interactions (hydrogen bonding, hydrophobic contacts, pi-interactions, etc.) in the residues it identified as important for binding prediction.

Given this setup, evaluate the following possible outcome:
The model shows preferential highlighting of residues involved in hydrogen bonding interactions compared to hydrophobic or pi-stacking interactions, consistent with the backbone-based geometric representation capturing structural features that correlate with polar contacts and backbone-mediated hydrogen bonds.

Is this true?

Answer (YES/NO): NO